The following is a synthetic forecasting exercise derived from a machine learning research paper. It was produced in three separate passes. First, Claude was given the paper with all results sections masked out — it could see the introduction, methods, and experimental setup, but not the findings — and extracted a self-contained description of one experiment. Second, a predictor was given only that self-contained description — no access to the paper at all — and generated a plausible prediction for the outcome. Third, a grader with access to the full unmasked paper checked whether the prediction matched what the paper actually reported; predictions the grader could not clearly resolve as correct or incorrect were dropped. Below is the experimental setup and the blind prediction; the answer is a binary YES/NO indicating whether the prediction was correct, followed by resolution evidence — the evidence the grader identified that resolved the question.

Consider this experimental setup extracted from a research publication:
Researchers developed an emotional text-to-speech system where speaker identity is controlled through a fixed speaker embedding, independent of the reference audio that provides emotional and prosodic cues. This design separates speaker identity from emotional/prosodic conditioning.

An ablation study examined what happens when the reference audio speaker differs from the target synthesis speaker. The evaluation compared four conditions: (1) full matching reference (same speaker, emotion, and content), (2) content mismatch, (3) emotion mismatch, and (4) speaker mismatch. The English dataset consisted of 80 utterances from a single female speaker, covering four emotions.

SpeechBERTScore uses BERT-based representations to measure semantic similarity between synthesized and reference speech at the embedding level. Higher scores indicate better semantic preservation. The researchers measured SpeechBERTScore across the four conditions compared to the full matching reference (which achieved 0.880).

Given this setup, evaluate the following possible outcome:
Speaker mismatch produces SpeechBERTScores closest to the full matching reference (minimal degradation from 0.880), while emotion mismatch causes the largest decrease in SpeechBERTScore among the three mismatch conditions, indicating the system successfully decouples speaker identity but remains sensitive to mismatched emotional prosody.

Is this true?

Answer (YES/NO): NO